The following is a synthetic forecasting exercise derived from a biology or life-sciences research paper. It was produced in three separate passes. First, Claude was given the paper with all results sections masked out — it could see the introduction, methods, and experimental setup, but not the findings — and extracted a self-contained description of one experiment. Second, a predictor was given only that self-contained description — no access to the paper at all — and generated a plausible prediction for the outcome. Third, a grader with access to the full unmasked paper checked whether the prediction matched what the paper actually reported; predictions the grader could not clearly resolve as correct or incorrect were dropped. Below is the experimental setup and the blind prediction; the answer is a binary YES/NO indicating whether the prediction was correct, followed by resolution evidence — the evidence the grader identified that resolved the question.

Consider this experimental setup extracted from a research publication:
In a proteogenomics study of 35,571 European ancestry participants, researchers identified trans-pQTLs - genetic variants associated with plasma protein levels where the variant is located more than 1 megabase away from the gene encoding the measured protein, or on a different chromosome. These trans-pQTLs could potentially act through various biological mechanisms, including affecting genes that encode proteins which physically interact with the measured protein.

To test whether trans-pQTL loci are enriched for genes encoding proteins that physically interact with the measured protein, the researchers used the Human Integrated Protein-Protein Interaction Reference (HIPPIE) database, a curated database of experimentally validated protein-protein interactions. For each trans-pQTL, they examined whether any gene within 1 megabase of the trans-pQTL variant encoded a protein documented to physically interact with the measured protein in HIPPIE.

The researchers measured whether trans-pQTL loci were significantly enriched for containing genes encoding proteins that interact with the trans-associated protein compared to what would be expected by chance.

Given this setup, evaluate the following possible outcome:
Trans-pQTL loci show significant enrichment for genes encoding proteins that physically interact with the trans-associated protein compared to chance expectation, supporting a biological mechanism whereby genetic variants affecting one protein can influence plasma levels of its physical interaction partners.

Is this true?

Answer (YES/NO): YES